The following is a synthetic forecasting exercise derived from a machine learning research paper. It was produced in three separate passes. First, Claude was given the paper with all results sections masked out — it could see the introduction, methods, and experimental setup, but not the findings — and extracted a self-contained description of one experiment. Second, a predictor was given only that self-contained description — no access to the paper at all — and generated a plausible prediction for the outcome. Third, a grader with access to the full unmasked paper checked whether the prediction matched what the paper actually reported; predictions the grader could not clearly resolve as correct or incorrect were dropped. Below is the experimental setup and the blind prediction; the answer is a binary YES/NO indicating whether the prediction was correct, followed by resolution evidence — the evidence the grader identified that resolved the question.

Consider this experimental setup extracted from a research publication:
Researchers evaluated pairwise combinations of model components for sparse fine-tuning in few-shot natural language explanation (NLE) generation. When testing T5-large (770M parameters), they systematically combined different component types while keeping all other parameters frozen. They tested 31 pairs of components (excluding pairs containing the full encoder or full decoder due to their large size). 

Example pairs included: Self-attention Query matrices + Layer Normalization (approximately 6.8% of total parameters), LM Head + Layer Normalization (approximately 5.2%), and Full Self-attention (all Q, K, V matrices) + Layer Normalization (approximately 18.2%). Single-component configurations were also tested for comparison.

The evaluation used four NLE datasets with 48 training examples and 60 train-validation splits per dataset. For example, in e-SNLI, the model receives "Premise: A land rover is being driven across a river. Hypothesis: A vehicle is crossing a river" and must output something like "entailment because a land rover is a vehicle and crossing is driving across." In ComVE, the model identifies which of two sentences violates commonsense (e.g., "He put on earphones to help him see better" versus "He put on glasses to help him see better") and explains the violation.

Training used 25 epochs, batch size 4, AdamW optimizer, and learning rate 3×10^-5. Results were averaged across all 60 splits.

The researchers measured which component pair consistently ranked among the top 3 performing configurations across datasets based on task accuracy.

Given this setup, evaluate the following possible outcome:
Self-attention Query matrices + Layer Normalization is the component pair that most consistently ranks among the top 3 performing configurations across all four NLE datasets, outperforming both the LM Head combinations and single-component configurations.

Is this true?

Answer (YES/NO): YES